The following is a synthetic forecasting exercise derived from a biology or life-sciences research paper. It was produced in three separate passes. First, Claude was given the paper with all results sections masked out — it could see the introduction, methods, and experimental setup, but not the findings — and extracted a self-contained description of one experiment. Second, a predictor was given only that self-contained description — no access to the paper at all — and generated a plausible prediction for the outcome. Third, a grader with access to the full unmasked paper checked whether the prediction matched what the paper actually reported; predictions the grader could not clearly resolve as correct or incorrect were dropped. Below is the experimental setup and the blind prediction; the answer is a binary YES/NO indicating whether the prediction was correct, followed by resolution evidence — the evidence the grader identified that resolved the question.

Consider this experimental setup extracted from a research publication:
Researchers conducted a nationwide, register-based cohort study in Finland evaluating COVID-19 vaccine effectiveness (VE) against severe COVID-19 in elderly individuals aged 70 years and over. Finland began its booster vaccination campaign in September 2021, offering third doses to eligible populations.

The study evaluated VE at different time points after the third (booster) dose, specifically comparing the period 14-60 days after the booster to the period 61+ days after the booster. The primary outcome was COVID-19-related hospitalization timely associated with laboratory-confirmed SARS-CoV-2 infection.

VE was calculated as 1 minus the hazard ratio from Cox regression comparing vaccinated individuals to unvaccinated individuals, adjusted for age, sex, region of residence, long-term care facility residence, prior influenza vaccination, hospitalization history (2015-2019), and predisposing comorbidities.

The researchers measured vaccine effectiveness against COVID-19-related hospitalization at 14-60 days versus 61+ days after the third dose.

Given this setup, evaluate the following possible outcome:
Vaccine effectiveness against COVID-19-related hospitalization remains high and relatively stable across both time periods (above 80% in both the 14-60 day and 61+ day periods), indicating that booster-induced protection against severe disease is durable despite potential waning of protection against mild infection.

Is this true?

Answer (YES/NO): YES